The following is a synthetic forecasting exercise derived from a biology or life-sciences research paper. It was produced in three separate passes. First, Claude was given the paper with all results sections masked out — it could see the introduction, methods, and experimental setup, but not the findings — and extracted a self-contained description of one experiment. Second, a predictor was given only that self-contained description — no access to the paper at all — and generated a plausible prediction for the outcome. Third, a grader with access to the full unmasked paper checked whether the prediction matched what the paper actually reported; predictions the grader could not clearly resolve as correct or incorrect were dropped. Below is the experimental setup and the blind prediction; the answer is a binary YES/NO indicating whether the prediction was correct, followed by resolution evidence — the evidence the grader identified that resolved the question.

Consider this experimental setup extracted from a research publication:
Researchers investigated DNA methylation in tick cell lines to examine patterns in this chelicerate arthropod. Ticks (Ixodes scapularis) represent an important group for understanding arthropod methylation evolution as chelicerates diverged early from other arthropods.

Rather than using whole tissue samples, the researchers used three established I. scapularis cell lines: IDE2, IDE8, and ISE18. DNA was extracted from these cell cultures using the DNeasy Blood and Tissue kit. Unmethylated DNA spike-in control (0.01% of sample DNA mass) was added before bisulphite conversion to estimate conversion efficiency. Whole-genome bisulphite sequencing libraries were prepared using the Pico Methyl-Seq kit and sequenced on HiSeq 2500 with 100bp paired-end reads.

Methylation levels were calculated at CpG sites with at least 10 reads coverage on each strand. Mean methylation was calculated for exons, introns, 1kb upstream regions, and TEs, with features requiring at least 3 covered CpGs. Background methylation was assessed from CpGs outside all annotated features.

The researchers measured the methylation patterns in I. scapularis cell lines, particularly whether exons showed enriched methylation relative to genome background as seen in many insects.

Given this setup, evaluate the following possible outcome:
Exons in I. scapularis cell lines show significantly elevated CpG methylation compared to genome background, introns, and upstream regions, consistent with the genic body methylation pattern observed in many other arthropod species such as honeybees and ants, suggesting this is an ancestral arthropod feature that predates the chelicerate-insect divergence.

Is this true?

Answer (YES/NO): YES